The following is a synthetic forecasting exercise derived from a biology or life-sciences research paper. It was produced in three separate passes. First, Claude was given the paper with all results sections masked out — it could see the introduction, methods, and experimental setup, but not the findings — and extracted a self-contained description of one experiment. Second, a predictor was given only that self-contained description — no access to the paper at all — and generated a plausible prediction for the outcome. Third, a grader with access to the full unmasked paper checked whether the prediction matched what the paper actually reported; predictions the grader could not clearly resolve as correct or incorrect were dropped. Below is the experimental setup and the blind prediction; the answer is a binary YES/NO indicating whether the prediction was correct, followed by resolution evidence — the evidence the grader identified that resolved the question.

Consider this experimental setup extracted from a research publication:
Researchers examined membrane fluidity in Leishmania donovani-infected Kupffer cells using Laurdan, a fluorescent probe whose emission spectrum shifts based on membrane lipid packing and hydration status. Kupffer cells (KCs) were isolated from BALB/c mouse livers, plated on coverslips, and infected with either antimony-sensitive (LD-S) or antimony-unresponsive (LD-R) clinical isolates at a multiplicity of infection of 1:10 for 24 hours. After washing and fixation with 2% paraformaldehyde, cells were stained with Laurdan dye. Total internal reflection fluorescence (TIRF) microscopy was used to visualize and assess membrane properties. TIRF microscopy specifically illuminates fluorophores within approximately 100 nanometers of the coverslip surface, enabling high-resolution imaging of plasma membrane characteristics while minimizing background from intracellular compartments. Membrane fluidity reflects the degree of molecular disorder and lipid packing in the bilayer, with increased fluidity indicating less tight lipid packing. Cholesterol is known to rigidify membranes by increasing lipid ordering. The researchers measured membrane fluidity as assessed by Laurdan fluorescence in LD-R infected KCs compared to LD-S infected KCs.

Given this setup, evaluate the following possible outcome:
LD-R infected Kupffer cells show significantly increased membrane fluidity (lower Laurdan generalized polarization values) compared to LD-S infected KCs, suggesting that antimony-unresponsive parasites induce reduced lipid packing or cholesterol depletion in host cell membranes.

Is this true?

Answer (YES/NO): YES